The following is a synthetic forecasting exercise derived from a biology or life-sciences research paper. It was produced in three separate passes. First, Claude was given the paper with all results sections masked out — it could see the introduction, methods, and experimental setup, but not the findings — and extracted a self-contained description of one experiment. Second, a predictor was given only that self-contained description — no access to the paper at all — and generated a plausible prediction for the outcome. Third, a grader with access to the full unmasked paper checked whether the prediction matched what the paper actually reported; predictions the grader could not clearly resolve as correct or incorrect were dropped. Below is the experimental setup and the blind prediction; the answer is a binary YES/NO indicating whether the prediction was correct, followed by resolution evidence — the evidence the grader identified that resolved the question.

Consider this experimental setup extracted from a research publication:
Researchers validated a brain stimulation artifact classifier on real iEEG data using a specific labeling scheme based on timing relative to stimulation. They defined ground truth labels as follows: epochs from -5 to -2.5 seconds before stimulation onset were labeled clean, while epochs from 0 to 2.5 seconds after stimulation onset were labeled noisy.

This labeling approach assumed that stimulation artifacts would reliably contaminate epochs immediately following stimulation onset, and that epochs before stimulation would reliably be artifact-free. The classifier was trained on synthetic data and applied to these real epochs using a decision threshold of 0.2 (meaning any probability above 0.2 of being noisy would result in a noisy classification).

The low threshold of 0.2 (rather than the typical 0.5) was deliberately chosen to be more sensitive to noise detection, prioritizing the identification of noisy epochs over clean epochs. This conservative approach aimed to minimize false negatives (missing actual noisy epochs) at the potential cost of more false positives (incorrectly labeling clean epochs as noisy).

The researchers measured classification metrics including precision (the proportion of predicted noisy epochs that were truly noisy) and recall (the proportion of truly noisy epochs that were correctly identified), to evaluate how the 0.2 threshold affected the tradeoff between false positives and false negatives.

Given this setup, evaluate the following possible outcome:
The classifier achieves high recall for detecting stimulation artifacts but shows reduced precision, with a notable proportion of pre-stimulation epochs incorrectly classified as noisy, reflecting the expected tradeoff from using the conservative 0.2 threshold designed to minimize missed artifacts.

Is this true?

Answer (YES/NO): NO